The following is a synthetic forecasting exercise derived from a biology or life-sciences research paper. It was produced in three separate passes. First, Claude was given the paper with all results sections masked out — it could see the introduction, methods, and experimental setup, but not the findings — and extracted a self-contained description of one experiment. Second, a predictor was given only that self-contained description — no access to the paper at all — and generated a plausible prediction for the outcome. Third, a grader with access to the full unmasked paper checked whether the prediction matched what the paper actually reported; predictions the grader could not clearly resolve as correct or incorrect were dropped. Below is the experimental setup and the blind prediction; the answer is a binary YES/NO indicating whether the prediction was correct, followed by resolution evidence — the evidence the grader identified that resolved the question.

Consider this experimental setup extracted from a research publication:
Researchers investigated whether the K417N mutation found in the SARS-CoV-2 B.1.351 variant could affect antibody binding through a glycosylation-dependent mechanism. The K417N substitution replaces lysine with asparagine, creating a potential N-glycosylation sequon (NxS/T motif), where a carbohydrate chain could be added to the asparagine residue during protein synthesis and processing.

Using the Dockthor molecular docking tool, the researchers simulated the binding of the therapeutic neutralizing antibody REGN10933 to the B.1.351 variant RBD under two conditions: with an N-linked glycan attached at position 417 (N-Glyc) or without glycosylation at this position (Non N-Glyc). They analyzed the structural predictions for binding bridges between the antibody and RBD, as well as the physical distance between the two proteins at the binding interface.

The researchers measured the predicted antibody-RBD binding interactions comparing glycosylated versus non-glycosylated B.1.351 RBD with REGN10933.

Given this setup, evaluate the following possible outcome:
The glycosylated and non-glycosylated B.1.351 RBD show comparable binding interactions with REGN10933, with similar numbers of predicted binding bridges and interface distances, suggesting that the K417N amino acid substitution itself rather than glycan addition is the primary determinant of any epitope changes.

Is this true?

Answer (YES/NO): NO